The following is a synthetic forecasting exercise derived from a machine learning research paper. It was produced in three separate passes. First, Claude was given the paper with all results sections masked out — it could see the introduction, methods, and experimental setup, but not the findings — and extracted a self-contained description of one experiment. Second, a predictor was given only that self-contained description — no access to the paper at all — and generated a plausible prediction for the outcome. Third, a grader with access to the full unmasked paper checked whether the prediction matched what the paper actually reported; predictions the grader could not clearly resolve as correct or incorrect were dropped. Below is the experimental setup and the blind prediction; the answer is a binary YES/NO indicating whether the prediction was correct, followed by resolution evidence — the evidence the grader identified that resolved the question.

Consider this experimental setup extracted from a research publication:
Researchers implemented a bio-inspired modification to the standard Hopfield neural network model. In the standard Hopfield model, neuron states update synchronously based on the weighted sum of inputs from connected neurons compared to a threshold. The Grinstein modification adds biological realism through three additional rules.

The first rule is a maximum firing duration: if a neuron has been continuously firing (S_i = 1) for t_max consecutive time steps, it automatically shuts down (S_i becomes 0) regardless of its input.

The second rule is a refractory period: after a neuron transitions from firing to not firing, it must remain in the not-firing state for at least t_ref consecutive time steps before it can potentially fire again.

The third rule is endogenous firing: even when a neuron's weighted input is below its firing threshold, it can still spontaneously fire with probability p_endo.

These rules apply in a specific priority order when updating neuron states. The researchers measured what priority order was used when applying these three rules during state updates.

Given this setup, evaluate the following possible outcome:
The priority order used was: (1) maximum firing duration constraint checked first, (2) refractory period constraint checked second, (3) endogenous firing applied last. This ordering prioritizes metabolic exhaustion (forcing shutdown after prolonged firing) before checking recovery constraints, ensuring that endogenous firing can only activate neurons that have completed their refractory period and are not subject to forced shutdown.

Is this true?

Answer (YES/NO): YES